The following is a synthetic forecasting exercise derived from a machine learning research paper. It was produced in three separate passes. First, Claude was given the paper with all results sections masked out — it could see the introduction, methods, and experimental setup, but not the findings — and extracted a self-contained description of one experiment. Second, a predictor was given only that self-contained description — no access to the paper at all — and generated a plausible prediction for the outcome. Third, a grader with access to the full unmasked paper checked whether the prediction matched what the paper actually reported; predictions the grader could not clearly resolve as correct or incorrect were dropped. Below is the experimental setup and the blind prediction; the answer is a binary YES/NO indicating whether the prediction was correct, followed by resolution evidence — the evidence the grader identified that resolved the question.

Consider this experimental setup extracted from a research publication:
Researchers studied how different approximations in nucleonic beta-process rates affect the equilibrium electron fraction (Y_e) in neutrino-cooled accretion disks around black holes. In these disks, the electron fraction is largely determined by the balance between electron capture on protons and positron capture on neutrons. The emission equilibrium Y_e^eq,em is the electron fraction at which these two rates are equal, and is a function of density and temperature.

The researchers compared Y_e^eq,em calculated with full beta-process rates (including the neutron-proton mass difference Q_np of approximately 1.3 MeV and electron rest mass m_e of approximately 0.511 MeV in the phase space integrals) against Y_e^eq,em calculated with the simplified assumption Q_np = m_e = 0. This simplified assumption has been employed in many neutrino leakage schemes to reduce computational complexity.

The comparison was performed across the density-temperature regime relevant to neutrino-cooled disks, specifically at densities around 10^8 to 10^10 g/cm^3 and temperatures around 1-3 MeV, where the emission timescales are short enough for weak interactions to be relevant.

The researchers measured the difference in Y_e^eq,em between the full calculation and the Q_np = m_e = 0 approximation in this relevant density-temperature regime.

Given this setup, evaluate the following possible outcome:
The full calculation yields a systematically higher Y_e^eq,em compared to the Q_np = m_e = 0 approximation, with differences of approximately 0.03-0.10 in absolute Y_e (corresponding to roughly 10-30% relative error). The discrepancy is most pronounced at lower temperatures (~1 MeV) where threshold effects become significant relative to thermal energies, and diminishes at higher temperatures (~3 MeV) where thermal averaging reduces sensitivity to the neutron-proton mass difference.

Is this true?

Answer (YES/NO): NO